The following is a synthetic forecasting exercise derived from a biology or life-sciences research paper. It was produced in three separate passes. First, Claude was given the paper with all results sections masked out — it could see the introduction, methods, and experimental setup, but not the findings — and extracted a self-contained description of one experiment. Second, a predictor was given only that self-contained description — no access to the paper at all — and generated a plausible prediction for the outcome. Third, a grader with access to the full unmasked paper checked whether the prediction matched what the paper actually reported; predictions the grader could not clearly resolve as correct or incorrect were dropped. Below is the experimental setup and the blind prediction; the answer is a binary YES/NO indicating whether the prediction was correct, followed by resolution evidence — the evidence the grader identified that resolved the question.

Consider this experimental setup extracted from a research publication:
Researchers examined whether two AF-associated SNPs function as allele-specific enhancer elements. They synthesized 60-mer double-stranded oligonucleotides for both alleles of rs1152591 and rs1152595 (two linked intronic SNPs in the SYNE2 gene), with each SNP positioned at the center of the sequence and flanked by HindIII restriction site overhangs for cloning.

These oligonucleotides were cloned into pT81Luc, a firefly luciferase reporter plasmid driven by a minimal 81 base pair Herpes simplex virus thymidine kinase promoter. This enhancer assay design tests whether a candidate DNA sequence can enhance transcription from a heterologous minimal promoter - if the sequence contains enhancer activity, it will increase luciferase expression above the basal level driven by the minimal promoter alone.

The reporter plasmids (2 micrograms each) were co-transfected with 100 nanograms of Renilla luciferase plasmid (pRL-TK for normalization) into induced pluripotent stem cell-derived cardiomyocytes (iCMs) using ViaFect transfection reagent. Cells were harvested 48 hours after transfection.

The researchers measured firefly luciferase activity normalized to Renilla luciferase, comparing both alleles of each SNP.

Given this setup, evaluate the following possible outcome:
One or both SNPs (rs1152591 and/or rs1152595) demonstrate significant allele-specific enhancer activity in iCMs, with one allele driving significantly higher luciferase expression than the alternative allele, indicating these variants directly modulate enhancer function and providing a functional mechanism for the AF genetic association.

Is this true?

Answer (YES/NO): YES